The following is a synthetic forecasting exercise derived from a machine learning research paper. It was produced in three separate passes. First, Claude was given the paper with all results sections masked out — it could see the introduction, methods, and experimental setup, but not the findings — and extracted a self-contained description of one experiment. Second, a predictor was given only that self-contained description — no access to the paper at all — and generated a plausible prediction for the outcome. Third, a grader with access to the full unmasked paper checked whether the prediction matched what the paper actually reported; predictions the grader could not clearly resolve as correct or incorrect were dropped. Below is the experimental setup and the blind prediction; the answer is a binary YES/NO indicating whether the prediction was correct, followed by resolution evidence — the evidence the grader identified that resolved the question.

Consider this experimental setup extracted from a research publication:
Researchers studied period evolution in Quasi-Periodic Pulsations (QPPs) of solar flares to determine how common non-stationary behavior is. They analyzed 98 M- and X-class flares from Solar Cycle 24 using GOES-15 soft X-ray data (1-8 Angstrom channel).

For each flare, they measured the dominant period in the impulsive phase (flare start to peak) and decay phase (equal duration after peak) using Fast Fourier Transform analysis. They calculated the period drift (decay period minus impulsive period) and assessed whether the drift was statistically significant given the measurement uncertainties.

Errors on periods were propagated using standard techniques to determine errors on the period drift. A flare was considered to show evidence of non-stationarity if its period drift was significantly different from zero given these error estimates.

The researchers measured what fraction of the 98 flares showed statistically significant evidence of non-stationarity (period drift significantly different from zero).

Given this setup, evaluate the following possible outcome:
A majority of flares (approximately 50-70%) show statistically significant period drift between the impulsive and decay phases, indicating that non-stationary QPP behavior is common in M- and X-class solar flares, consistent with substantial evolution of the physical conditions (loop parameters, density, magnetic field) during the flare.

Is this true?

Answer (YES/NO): NO